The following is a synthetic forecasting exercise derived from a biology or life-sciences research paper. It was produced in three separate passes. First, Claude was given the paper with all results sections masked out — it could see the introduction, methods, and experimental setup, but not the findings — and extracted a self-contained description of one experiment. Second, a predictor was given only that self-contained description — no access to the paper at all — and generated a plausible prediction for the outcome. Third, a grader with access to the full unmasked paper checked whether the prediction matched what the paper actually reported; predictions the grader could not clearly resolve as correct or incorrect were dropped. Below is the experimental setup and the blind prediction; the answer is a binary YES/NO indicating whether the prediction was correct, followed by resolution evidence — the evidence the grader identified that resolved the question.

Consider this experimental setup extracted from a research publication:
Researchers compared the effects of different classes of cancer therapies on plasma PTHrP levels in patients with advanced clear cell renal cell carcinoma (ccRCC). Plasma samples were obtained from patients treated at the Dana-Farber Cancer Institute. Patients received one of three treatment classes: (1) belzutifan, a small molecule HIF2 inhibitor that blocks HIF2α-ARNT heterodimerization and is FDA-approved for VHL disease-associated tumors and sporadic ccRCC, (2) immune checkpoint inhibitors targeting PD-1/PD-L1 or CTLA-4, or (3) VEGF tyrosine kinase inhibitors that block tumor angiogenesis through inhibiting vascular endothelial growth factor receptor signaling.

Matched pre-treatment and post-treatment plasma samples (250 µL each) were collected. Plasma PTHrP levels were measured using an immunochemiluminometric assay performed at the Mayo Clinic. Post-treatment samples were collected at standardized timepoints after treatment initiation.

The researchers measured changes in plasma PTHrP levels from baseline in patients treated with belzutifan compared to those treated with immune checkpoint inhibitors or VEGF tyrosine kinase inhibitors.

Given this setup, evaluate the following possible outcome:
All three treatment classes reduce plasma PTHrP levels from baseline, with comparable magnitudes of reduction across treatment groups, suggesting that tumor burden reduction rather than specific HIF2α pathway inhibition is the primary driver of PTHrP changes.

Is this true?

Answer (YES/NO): NO